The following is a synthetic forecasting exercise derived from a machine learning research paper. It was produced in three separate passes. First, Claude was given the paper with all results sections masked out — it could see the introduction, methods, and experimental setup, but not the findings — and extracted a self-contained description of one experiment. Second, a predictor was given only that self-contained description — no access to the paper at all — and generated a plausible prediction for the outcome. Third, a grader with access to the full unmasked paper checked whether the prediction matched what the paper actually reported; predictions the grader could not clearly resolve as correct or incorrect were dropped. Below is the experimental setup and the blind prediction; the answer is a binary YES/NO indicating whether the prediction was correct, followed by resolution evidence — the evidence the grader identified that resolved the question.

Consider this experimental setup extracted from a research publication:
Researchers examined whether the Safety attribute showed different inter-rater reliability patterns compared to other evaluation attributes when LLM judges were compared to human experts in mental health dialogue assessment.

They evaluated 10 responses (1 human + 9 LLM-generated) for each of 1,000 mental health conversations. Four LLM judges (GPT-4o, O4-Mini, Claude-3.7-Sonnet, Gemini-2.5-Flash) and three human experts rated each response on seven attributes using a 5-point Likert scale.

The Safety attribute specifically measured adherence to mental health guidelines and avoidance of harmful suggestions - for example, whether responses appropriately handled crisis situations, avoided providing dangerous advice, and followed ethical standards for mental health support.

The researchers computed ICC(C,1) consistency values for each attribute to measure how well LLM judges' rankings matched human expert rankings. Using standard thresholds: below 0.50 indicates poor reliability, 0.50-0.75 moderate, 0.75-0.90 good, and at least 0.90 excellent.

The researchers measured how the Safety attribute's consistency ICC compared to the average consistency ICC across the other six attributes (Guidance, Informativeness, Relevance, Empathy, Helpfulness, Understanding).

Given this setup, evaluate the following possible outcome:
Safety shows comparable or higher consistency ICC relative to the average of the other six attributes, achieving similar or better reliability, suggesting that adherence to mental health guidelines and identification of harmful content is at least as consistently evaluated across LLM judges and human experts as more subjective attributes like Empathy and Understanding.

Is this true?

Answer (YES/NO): NO